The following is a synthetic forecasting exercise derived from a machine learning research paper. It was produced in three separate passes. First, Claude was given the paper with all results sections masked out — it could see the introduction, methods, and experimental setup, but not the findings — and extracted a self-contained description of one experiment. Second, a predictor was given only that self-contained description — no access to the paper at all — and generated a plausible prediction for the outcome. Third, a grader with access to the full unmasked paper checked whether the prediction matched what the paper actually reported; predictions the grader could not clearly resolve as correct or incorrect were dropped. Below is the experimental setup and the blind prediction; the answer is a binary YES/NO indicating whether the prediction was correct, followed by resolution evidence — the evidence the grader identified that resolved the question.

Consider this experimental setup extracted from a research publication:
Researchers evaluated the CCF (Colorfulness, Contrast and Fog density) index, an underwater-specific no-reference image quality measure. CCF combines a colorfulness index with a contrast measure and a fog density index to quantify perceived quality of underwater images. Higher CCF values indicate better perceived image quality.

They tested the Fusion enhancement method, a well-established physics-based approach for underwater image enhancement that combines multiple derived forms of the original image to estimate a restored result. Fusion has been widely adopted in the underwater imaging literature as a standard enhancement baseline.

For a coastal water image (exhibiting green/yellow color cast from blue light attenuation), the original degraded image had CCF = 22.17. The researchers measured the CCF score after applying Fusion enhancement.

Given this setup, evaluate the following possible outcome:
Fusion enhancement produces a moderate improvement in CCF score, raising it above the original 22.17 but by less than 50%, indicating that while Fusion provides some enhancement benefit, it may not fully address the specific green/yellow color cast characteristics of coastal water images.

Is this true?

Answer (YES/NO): NO